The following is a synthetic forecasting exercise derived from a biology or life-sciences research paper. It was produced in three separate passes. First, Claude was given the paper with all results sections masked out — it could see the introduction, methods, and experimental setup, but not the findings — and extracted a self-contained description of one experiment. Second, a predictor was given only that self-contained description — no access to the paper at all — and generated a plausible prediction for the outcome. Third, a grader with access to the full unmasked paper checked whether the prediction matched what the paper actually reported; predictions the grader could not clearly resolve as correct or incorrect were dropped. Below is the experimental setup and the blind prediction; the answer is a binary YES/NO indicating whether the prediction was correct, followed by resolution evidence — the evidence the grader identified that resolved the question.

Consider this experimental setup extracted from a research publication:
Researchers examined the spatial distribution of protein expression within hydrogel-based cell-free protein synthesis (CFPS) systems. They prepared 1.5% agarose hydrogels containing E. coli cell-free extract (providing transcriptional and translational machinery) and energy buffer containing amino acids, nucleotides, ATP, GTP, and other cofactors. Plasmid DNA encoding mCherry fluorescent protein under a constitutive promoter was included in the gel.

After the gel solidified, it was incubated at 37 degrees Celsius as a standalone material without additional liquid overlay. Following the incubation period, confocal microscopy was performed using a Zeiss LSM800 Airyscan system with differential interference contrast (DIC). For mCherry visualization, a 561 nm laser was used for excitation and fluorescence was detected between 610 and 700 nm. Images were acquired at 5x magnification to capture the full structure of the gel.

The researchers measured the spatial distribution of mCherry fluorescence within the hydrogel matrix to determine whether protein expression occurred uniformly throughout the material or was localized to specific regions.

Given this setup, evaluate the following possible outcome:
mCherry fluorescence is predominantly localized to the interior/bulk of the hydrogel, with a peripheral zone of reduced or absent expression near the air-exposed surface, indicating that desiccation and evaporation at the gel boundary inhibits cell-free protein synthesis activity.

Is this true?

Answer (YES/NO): NO